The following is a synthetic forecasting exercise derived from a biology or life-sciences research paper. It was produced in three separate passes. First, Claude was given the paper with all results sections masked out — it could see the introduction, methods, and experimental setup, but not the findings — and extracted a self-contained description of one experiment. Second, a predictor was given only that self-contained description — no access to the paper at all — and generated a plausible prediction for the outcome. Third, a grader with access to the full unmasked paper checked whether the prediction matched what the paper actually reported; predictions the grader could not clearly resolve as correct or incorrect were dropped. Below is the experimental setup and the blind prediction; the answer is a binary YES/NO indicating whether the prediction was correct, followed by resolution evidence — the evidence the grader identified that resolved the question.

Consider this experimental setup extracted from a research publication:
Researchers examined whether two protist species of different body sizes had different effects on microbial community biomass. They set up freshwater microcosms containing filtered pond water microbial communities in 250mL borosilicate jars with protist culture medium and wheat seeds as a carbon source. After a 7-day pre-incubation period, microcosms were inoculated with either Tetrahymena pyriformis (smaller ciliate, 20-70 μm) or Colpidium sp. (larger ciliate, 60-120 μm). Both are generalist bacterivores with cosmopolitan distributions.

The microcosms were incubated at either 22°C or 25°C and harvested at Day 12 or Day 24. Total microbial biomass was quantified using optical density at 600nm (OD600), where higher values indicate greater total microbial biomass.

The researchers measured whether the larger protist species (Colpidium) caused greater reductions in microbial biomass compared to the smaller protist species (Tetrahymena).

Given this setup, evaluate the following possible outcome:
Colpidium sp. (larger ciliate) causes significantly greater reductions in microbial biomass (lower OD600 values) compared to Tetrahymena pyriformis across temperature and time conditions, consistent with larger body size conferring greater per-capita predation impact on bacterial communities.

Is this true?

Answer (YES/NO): YES